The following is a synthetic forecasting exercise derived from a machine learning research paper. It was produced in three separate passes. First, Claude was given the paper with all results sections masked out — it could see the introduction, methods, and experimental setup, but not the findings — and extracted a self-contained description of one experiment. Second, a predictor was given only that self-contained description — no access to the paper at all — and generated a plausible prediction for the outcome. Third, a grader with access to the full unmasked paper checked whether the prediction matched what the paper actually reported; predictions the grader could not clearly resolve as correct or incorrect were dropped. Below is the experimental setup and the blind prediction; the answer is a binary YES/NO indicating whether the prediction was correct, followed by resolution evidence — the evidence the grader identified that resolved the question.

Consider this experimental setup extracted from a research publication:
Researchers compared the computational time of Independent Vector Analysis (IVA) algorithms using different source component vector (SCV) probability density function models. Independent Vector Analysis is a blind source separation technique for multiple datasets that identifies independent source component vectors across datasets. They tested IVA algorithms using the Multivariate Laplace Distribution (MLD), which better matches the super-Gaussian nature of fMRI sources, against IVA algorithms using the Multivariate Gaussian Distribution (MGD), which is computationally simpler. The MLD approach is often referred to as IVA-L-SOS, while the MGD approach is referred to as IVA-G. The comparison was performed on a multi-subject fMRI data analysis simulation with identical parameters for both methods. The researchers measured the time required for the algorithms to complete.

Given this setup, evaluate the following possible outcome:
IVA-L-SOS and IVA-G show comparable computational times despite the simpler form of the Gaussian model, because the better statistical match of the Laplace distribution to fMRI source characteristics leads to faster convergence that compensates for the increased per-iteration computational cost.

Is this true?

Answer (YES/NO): NO